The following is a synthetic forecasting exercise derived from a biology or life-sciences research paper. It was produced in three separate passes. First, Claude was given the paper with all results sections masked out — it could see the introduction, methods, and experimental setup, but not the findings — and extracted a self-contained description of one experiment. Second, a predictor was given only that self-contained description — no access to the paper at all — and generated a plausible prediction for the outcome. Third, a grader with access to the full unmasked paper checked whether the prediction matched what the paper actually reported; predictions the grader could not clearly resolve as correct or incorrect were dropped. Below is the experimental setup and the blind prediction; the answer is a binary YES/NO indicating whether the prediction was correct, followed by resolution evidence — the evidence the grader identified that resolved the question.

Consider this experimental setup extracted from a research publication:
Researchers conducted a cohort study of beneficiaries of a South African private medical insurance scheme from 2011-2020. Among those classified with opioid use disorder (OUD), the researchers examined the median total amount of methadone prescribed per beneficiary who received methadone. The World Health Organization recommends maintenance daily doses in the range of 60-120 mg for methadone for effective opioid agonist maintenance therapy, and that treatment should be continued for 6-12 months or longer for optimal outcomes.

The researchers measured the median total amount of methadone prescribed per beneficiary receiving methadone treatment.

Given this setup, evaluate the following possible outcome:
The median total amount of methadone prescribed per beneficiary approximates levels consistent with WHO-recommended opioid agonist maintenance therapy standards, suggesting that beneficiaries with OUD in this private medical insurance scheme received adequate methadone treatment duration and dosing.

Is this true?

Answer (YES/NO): NO